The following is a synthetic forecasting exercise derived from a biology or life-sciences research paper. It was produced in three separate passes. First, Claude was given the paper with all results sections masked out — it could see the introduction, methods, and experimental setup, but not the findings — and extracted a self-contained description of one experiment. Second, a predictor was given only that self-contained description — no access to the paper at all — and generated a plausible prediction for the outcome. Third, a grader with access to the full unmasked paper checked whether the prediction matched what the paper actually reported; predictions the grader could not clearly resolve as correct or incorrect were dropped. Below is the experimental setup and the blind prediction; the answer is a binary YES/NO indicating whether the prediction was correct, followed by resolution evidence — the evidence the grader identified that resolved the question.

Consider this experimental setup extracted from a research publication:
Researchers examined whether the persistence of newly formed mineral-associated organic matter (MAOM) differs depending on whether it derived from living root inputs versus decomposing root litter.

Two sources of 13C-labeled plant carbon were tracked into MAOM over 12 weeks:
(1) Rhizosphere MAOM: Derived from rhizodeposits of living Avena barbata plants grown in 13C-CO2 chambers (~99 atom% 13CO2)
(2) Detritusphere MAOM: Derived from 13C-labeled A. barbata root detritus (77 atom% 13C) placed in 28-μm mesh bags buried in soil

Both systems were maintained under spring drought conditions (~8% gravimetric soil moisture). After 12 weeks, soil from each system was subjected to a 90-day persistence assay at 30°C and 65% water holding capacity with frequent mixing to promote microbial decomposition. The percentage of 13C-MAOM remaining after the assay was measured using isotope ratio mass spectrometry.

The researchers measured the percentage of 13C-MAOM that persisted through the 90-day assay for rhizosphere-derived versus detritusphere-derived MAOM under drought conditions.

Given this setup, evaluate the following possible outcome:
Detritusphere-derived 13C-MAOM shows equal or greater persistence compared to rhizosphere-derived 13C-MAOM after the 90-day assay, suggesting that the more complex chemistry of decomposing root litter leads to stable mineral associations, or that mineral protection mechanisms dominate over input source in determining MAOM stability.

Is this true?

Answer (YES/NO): YES